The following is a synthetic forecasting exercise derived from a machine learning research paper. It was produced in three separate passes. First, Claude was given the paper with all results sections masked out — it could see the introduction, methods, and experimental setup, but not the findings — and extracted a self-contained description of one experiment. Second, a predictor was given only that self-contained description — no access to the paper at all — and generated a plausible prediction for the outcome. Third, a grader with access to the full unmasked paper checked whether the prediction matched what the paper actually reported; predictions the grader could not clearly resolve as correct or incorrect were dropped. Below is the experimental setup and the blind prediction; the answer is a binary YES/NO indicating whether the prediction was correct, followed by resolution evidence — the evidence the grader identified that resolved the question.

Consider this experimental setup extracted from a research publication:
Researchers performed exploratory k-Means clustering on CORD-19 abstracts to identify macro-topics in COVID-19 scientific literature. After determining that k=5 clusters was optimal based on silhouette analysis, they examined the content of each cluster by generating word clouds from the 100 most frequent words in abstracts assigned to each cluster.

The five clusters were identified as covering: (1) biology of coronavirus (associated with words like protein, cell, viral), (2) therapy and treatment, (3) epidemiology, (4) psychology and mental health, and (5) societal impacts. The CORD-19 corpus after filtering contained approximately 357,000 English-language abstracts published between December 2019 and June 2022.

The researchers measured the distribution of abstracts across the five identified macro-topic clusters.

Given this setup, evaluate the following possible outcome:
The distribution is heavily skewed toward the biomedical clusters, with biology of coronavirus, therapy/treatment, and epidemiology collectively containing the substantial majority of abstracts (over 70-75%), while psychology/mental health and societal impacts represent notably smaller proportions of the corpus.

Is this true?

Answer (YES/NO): NO